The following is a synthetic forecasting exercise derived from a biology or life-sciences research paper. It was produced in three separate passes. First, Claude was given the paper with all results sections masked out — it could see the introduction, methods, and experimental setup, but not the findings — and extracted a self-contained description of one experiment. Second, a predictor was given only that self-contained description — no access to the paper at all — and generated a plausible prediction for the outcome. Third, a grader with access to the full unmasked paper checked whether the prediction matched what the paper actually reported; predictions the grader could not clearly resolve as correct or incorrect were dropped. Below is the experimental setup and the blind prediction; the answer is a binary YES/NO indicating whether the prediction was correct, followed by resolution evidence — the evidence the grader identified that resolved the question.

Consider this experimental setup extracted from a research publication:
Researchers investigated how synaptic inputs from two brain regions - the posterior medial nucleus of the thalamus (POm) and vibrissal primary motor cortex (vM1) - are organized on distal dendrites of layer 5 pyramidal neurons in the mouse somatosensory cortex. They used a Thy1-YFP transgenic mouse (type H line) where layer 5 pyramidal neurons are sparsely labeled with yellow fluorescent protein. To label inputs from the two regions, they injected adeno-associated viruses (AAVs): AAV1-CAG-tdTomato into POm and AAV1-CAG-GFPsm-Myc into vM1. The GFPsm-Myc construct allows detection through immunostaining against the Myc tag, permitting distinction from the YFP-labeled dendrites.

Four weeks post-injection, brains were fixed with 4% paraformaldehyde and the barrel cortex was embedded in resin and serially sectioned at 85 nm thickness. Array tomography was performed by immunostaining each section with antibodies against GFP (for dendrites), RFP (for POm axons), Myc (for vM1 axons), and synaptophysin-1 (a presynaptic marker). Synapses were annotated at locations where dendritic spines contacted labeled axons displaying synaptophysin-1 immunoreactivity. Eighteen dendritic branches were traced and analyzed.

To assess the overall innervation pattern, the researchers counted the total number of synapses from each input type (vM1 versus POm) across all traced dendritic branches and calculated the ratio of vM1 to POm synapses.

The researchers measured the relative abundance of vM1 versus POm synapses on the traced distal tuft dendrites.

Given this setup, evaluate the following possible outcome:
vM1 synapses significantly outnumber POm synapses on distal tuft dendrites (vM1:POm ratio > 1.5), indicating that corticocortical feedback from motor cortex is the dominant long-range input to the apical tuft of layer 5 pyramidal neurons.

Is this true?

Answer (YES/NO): YES